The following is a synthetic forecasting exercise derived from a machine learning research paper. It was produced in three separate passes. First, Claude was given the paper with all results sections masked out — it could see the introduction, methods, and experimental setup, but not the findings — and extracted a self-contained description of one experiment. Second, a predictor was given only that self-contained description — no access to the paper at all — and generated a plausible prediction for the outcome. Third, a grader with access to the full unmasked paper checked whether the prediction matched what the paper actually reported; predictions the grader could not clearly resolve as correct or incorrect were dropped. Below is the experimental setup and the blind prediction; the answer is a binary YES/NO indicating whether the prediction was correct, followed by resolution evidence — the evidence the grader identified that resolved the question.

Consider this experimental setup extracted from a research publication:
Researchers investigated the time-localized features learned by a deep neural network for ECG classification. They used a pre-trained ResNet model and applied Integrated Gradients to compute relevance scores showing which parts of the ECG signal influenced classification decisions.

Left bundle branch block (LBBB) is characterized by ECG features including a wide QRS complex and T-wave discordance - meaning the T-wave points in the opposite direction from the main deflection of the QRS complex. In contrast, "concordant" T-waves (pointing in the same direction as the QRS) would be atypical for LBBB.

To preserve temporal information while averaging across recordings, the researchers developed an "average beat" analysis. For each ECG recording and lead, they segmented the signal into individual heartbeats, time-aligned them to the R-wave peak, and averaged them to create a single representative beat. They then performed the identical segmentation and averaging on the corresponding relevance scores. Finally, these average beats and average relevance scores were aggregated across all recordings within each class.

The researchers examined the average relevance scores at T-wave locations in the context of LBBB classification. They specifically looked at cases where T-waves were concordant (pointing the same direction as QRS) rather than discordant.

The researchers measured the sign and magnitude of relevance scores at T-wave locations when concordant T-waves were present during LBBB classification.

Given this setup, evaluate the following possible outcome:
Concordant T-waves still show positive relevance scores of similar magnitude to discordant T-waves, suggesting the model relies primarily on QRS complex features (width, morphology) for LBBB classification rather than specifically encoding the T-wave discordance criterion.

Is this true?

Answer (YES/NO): NO